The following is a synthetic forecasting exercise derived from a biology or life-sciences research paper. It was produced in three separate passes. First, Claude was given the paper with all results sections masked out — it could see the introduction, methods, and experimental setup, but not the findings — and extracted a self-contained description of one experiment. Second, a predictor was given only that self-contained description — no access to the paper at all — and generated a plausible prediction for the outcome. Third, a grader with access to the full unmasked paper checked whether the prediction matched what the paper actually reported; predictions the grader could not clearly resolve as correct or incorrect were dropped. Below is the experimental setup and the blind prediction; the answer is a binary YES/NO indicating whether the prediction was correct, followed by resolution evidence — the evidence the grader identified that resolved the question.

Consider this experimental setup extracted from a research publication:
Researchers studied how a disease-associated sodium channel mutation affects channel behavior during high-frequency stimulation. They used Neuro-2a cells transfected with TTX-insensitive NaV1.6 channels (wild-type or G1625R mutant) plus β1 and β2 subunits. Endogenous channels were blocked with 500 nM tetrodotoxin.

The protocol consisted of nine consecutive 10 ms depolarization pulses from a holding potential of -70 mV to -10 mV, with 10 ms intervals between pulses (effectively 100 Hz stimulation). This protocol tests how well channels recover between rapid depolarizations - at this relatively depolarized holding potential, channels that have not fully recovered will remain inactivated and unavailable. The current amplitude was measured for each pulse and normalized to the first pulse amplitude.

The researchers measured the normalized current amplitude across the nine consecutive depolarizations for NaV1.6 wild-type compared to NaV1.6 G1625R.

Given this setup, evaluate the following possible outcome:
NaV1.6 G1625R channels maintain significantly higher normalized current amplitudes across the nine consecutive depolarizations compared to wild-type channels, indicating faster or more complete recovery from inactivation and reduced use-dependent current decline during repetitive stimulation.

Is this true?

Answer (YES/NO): YES